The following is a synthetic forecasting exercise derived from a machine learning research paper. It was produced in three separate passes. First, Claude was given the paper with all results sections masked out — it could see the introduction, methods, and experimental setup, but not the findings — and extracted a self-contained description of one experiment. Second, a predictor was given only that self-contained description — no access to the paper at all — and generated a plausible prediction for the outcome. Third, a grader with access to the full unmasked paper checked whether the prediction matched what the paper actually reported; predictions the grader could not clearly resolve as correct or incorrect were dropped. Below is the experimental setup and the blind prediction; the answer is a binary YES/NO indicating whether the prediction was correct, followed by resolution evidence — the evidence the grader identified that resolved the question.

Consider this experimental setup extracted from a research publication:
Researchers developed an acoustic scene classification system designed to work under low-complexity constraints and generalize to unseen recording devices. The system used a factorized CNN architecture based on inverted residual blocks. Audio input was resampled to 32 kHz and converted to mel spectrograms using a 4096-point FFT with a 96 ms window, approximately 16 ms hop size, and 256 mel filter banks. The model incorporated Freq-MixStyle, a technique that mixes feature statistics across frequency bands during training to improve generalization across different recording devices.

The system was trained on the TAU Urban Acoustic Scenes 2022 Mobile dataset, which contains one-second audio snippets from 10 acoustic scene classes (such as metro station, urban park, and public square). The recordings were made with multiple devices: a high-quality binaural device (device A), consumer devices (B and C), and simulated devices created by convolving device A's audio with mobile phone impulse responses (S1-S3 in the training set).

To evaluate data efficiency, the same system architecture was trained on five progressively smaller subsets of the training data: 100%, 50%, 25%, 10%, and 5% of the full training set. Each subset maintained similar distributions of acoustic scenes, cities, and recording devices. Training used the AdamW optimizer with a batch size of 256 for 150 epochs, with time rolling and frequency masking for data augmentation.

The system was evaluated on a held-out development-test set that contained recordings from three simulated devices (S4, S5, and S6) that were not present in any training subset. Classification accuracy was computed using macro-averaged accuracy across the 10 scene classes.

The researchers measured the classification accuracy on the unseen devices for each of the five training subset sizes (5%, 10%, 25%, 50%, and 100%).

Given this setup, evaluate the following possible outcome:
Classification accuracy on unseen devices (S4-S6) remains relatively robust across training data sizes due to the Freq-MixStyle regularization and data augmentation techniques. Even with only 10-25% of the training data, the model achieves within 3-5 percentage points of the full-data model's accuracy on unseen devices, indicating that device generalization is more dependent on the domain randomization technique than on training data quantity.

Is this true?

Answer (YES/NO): NO